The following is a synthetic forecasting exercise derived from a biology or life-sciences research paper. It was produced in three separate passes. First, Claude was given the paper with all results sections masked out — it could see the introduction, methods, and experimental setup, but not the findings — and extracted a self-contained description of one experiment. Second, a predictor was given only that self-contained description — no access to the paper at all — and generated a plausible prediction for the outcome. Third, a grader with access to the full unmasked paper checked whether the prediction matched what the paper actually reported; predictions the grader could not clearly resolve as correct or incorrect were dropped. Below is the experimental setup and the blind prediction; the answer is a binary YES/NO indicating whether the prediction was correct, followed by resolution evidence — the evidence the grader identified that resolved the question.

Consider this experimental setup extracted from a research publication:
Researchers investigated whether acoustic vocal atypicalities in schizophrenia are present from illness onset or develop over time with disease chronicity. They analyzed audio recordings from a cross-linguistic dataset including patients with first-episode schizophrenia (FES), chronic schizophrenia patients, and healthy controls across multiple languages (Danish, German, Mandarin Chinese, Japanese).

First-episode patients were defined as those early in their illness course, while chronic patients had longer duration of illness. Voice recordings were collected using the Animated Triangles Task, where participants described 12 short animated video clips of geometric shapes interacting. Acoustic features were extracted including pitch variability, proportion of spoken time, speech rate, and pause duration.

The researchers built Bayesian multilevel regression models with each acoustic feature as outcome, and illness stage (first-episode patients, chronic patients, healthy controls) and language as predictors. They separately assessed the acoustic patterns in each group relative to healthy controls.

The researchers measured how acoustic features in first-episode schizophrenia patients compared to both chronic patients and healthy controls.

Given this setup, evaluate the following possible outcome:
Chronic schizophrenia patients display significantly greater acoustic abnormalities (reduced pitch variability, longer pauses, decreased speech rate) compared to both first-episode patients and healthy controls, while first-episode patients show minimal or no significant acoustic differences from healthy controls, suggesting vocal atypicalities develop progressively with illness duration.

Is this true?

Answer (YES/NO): NO